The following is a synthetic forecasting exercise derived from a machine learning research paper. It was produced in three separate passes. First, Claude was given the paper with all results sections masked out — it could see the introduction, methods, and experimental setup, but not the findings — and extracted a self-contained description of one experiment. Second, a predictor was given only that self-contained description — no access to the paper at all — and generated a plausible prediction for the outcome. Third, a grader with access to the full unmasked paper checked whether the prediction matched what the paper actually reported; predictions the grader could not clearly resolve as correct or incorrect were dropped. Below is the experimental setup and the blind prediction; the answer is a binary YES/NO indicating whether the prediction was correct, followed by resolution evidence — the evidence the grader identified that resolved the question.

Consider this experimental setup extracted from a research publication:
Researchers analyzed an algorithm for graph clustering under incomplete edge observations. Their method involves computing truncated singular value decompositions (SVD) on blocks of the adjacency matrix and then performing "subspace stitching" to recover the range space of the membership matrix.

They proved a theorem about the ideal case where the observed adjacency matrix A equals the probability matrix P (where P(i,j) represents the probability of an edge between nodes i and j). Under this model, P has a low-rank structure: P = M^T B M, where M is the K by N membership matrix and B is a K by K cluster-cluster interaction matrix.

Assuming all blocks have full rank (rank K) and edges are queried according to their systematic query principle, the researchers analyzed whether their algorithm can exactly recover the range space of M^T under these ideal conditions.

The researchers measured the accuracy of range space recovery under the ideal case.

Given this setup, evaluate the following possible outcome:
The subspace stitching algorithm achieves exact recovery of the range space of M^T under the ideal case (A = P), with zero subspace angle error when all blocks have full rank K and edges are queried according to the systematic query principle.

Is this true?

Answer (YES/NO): YES